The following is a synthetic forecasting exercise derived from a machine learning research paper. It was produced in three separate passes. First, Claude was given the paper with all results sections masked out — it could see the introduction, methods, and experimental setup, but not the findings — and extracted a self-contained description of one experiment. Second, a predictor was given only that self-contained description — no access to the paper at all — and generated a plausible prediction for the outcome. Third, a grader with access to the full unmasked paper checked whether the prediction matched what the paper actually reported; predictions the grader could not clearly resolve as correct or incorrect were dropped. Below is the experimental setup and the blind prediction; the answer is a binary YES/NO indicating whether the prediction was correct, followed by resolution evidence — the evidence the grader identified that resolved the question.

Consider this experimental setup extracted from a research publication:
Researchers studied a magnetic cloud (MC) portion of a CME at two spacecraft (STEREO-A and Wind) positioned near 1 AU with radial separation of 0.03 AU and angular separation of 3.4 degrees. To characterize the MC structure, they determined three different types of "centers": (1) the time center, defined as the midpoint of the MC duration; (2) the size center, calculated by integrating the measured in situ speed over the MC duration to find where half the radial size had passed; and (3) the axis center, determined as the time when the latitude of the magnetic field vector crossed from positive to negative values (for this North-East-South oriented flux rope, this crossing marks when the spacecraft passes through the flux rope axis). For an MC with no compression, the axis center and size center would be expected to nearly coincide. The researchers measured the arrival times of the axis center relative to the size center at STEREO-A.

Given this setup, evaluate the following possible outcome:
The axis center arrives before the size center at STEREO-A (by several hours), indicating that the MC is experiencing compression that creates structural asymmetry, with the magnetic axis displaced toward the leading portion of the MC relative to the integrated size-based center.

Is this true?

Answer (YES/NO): NO